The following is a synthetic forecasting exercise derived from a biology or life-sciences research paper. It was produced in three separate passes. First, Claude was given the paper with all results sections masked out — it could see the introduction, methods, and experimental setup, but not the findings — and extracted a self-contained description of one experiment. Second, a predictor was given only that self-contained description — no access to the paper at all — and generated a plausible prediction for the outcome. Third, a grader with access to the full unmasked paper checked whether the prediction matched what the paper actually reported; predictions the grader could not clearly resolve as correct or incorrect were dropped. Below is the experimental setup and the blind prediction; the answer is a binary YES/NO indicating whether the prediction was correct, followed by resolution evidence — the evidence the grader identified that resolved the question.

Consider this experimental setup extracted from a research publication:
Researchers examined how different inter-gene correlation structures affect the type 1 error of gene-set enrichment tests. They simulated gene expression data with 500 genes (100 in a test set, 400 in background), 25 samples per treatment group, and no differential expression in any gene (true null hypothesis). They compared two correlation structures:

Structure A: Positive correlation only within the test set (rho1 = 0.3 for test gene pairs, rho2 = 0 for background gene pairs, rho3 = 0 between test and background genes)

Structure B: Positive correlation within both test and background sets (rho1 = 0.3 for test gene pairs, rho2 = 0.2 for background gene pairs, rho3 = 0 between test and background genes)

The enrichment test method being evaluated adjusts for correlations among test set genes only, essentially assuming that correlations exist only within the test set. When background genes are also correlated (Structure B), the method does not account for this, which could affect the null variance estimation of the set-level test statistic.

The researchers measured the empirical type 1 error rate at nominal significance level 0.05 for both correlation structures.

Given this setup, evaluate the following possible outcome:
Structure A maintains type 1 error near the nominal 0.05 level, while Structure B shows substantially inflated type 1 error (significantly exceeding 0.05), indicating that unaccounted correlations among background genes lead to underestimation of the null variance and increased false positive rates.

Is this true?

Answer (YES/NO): YES